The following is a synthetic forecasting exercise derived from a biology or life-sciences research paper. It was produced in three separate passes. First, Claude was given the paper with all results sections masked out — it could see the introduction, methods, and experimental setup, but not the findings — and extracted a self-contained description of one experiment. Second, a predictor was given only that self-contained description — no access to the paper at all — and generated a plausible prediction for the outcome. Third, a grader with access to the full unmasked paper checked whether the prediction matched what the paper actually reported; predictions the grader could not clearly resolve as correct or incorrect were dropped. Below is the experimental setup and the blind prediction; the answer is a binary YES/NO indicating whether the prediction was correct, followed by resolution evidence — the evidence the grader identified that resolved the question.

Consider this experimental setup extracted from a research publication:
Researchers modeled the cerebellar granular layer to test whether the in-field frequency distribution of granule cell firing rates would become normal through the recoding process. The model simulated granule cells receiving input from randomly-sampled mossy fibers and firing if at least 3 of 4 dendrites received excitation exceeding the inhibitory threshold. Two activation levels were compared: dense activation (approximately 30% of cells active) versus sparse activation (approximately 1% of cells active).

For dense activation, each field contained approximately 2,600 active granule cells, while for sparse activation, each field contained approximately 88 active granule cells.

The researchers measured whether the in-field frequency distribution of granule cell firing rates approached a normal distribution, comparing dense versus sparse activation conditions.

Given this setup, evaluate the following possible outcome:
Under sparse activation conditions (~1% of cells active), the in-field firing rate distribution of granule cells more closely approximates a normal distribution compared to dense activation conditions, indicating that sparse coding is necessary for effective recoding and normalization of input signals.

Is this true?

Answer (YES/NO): NO